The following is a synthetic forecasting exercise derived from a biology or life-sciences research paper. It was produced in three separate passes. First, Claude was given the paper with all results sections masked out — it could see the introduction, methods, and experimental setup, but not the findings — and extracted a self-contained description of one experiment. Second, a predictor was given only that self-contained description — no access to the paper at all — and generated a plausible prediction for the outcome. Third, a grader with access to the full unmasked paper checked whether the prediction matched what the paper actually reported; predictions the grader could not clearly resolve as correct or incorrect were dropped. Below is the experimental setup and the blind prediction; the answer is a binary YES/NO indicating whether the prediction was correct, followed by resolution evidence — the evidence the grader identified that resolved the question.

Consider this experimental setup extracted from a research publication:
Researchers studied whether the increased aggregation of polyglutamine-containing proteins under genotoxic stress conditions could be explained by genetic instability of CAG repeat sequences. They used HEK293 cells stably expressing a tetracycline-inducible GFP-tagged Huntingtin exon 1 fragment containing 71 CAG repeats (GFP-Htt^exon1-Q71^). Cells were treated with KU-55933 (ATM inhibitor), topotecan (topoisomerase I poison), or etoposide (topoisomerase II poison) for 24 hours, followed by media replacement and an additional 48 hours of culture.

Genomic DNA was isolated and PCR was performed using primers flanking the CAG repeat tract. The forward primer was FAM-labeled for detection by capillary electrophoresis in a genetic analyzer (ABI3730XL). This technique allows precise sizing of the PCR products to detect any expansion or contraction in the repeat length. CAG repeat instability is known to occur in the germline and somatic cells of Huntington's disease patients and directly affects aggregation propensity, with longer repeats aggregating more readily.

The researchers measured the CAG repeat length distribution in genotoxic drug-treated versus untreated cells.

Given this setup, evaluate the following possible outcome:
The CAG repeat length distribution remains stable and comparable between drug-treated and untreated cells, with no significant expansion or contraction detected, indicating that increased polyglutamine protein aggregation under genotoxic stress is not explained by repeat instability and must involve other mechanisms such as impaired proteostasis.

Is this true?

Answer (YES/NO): YES